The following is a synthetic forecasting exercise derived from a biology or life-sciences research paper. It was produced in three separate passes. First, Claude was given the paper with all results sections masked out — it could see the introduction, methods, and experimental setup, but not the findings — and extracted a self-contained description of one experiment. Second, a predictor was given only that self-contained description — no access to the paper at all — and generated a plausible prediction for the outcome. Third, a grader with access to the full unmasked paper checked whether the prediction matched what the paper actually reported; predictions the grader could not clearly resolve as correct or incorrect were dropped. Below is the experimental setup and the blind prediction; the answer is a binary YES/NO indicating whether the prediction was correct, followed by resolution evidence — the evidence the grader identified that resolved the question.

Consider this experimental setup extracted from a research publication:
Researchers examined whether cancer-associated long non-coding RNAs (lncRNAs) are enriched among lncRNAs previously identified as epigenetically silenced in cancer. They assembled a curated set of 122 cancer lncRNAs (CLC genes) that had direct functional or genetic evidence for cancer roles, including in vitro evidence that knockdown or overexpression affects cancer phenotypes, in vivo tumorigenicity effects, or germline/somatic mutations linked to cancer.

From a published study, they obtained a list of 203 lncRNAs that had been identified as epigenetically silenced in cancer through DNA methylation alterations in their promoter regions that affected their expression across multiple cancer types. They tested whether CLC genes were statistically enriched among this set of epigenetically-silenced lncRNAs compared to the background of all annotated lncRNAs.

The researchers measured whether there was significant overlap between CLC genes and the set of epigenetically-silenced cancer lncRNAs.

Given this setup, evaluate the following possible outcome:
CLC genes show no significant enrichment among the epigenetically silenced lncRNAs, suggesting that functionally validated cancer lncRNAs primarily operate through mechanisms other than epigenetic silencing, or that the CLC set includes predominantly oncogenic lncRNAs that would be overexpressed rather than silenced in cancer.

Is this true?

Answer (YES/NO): NO